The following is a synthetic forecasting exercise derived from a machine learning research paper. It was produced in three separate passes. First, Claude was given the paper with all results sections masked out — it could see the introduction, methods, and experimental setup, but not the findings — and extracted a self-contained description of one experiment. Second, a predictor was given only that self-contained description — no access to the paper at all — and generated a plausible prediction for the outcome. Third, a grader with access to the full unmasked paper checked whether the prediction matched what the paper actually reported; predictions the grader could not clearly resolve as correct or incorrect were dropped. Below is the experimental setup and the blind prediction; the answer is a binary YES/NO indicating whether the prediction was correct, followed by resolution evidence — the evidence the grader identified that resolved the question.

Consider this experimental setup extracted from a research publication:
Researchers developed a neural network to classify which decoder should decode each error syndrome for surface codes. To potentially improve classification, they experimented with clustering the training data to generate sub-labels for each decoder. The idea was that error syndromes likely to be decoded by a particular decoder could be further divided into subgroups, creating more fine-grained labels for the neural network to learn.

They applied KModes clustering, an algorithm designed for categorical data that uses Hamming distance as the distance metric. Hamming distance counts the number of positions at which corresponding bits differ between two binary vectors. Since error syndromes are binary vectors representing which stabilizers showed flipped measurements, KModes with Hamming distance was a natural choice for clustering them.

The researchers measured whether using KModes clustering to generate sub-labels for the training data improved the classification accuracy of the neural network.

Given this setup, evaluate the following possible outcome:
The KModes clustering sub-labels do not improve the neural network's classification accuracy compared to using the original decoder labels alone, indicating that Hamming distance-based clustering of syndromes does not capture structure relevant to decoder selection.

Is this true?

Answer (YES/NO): YES